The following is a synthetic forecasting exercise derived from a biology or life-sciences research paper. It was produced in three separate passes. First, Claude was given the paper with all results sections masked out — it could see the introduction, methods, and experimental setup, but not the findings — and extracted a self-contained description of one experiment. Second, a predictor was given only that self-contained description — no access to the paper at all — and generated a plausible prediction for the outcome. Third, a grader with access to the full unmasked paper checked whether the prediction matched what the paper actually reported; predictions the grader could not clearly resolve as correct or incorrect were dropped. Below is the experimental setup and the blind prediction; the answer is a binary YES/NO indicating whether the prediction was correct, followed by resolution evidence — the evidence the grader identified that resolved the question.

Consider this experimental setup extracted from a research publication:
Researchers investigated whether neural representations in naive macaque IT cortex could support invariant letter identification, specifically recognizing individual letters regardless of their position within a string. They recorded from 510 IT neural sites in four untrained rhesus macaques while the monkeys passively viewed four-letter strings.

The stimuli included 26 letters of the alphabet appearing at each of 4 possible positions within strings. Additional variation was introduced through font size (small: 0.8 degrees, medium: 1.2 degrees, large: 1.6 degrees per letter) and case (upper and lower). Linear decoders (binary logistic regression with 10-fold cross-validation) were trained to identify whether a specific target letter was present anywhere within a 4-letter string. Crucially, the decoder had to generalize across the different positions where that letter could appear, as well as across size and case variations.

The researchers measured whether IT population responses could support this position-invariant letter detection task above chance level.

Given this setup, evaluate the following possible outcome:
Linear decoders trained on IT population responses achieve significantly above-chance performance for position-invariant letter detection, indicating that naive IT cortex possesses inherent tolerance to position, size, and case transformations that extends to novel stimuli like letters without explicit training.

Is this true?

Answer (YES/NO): YES